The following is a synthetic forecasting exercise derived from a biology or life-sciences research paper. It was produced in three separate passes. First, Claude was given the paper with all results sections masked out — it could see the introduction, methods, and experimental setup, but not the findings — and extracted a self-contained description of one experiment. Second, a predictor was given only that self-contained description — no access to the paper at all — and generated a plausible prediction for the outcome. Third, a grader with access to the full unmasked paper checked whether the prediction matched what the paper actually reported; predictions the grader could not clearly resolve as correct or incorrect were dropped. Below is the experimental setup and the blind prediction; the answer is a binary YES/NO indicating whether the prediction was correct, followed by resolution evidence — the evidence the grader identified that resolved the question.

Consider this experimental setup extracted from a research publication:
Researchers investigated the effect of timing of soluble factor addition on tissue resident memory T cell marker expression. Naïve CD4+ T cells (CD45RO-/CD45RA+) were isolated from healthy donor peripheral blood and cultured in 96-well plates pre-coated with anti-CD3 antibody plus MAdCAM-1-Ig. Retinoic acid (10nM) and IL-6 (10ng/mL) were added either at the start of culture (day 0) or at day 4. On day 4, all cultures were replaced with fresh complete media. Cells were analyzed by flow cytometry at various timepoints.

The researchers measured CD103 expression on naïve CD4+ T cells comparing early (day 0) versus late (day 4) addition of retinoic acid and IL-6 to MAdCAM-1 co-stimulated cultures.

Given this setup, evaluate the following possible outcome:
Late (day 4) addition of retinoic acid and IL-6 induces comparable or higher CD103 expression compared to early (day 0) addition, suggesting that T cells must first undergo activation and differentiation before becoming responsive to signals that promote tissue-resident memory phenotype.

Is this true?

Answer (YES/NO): NO